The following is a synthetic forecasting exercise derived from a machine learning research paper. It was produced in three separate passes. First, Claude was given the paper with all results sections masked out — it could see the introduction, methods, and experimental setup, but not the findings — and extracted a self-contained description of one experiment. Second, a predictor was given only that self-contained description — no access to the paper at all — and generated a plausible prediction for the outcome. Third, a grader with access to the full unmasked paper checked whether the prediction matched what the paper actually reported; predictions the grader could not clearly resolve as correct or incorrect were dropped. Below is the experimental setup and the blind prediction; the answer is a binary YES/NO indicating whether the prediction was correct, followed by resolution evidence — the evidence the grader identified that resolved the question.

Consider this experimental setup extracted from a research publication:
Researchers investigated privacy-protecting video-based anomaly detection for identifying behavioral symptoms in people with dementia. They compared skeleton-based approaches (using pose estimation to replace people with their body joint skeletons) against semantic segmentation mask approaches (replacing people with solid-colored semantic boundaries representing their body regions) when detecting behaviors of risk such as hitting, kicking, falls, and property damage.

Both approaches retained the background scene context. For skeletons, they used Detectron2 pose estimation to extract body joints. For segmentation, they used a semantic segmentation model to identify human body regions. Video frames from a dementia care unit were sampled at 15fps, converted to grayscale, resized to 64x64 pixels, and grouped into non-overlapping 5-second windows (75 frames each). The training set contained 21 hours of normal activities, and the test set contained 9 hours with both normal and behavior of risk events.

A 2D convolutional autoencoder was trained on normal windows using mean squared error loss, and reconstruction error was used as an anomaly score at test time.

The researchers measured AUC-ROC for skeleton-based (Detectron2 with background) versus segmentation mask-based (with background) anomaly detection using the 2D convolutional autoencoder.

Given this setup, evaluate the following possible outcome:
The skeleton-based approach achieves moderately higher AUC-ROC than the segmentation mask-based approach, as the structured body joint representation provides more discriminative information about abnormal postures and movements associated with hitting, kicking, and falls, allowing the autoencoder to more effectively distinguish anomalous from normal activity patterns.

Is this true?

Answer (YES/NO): NO